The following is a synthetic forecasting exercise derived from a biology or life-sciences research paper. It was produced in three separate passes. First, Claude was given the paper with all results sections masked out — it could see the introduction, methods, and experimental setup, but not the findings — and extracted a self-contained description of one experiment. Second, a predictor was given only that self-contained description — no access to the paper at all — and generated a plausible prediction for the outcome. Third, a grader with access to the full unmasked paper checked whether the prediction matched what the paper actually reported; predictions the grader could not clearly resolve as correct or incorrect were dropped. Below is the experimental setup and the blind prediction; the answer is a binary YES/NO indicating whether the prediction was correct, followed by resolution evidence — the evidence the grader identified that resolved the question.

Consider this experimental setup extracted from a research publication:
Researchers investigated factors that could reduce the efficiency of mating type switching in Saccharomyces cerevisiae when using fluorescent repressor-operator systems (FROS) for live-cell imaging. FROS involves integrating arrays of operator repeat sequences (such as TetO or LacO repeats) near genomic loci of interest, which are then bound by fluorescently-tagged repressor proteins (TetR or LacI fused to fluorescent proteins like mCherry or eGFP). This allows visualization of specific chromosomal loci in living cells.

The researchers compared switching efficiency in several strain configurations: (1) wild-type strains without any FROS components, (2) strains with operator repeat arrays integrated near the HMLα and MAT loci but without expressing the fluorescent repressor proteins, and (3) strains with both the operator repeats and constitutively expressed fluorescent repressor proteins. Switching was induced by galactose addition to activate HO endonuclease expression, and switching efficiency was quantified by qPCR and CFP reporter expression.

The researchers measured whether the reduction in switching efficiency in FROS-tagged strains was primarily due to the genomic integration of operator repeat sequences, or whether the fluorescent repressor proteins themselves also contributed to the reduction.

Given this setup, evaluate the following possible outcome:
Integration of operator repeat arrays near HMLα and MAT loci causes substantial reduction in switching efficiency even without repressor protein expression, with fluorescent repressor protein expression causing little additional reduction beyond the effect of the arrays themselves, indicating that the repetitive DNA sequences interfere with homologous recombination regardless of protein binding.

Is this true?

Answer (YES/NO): NO